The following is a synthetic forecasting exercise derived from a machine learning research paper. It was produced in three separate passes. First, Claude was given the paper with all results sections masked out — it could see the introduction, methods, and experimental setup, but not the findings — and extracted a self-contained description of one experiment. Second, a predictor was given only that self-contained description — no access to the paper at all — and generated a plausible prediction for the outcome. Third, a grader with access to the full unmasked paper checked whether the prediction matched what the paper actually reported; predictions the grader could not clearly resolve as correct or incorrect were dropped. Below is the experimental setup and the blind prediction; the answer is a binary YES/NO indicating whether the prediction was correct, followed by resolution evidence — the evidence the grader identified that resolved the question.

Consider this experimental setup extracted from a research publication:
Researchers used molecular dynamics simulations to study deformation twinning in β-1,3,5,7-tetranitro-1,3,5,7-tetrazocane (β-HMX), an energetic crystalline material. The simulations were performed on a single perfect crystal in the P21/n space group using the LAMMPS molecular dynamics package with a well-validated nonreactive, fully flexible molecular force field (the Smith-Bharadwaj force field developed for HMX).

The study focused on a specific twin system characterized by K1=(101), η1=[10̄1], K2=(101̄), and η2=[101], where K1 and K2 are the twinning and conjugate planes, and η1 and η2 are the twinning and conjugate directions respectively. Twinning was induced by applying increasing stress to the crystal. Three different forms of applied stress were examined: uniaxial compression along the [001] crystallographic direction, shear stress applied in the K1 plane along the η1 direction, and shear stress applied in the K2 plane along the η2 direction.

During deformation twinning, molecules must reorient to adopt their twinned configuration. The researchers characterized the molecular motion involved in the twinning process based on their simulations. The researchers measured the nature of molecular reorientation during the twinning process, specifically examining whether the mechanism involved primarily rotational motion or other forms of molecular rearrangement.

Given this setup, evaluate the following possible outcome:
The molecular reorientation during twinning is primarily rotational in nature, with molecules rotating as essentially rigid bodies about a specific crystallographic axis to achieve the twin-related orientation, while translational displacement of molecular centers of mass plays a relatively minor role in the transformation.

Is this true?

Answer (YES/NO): NO